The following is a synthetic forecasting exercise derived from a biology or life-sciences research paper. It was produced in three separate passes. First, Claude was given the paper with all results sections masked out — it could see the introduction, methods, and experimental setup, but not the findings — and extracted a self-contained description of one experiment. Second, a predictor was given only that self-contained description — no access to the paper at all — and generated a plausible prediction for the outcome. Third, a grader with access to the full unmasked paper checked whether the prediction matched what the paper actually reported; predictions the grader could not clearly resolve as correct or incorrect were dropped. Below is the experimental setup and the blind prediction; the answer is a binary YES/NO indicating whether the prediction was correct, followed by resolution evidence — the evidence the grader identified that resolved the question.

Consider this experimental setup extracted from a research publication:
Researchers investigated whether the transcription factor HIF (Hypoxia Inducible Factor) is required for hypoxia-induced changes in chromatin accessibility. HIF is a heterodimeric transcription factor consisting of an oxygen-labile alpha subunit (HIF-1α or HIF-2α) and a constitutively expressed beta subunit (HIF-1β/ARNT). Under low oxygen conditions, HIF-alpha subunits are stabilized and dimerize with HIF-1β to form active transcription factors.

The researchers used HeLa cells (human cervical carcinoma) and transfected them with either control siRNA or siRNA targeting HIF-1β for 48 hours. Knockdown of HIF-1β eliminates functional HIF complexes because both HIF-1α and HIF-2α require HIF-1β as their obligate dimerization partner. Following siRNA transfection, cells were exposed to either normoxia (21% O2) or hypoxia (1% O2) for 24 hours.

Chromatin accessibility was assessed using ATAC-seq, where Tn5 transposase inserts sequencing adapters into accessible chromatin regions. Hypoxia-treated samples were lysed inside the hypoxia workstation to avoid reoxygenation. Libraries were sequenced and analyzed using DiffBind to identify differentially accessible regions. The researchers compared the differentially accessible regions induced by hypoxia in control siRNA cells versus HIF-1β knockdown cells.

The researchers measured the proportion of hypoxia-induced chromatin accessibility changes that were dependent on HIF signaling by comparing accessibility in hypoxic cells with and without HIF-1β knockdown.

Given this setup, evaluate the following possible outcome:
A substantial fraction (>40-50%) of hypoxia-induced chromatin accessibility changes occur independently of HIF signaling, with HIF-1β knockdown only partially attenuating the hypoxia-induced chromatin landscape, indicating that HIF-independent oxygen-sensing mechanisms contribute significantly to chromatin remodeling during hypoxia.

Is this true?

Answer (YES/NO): NO